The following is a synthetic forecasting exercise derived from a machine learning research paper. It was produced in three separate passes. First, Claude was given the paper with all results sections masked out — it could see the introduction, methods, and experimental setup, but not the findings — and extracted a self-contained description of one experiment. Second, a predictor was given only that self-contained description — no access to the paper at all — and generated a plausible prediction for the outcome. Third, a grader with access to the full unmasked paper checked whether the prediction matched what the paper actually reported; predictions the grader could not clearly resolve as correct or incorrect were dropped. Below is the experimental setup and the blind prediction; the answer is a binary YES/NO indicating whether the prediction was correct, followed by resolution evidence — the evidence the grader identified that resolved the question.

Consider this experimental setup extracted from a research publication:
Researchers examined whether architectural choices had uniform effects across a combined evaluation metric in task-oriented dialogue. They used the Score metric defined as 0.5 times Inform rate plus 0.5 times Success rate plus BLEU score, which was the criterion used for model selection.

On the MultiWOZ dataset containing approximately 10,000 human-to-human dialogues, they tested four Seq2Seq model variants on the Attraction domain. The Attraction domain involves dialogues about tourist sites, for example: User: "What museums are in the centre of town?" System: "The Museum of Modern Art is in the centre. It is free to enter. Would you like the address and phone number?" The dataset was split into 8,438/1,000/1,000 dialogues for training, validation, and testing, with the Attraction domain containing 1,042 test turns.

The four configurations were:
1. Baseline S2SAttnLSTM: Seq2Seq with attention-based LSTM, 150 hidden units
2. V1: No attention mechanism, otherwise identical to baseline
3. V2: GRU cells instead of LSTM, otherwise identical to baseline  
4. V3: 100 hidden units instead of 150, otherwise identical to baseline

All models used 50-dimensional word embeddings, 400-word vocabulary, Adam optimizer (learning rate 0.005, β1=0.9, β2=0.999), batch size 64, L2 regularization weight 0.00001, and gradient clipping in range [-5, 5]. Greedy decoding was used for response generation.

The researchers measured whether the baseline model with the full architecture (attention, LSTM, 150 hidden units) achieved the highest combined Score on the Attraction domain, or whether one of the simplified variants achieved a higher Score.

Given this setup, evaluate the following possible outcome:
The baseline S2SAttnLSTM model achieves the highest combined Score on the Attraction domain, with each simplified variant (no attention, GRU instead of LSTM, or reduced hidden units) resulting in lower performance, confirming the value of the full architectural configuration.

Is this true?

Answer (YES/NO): NO